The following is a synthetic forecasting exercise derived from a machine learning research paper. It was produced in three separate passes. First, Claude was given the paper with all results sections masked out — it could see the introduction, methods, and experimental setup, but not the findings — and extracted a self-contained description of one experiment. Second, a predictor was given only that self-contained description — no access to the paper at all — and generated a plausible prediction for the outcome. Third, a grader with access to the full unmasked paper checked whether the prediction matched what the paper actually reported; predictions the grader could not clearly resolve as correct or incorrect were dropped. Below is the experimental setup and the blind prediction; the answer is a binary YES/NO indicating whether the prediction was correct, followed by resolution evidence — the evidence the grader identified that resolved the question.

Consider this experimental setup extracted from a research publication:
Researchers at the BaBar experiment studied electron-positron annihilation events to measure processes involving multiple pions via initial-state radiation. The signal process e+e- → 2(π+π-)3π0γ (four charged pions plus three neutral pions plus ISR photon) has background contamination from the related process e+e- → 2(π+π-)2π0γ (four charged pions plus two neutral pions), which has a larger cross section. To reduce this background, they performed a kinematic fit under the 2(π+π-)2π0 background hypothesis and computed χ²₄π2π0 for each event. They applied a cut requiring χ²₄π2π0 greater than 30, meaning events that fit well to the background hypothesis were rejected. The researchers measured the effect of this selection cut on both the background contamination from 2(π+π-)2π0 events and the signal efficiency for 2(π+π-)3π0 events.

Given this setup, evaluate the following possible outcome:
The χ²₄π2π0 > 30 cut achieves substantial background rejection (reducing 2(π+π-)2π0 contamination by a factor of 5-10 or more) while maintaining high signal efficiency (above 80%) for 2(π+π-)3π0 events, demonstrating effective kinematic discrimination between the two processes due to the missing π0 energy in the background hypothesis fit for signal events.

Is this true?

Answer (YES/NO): YES